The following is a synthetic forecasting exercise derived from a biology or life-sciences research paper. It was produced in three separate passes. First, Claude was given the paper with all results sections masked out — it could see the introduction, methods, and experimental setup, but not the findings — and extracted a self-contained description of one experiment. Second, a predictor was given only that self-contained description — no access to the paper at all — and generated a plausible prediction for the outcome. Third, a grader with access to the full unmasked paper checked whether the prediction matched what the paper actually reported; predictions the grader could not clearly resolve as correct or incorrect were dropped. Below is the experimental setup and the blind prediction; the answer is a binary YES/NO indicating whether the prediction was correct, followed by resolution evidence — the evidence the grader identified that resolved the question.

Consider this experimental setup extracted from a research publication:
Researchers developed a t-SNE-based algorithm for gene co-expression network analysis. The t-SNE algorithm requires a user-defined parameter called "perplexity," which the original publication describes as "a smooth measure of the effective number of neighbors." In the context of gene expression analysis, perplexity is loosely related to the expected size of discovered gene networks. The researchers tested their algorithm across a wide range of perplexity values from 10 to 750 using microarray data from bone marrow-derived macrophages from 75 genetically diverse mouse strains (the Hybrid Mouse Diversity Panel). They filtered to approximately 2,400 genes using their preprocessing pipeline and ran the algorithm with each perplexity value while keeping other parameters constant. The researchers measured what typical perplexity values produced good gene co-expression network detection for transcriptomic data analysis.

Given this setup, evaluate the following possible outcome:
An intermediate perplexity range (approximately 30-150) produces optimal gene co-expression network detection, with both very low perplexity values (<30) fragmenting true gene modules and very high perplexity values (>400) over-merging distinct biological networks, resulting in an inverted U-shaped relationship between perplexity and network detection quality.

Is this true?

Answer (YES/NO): NO